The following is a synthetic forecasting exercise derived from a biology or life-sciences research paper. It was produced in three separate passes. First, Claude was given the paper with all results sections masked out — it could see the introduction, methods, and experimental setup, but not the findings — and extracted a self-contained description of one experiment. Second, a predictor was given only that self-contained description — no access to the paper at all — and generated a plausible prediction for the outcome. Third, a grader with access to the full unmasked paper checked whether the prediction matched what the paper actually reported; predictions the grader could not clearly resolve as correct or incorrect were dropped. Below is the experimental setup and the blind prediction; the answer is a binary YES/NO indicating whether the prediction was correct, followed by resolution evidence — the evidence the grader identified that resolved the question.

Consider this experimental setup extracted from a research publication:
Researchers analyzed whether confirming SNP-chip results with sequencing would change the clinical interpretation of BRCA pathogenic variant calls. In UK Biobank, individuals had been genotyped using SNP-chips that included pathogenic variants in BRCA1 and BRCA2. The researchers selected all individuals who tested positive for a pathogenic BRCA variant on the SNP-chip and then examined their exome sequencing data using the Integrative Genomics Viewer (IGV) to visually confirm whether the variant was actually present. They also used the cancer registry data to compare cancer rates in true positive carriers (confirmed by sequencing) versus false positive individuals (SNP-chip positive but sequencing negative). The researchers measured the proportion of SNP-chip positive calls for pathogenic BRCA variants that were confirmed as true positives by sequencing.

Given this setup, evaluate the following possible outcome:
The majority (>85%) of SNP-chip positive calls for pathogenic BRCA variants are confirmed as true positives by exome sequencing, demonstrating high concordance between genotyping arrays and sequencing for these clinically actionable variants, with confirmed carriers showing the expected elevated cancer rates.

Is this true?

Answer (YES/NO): NO